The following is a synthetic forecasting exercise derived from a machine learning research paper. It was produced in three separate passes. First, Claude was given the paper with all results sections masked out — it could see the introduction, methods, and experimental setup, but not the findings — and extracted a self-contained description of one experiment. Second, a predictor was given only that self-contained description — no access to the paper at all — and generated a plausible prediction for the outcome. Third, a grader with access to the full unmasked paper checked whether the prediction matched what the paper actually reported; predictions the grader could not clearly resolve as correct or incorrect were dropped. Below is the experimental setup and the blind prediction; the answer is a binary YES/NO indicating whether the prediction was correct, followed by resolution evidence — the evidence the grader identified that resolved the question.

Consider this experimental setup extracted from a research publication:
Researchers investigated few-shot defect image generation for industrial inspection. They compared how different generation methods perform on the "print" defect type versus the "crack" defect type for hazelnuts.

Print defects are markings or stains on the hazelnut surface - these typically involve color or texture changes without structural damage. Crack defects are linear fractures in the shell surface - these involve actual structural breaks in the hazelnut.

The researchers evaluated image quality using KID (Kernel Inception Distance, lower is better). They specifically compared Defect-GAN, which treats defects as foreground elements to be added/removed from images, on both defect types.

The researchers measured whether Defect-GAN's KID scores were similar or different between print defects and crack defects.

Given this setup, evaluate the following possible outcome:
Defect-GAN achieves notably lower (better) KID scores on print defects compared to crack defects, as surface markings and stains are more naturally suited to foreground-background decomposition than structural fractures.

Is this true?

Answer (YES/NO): NO